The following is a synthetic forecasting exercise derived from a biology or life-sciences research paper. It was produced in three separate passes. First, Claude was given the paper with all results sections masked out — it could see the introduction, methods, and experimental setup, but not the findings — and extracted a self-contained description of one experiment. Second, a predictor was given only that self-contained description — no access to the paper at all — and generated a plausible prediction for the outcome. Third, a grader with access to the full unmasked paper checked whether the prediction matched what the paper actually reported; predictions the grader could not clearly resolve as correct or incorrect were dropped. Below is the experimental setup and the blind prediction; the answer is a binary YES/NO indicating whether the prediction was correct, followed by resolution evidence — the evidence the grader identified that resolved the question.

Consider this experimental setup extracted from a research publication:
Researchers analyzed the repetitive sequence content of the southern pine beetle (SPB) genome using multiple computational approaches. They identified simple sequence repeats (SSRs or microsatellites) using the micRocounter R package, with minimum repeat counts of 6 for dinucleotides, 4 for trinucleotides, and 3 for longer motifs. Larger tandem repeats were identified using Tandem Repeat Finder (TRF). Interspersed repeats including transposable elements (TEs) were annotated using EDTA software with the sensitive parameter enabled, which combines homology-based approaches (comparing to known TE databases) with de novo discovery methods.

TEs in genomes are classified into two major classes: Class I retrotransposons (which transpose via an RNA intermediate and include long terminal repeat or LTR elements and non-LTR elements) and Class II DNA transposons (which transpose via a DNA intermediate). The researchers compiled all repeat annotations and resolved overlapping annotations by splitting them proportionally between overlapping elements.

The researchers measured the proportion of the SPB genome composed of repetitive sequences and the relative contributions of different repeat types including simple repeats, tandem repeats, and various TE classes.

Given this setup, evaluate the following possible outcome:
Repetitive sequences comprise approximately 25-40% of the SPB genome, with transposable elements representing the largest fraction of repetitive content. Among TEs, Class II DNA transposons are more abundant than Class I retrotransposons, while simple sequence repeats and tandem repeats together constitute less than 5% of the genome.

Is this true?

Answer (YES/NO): NO